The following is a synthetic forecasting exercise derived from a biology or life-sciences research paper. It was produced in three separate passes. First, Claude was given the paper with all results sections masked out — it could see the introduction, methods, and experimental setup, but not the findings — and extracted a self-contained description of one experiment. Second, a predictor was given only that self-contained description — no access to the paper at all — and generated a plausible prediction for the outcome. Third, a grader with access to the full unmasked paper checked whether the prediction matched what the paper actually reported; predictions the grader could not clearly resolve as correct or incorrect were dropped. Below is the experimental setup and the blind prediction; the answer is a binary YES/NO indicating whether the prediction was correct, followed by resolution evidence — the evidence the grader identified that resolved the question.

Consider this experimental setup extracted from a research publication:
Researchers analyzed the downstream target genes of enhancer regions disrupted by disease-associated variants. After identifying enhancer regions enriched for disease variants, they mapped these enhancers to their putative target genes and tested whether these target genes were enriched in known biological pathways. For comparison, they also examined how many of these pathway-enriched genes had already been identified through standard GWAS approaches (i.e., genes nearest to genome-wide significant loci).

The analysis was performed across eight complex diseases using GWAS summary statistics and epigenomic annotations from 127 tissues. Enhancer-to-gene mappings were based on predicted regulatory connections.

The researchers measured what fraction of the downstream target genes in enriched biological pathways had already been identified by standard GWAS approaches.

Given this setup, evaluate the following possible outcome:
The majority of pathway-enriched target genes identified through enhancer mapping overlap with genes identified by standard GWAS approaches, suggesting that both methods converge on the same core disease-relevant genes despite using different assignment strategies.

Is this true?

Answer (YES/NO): NO